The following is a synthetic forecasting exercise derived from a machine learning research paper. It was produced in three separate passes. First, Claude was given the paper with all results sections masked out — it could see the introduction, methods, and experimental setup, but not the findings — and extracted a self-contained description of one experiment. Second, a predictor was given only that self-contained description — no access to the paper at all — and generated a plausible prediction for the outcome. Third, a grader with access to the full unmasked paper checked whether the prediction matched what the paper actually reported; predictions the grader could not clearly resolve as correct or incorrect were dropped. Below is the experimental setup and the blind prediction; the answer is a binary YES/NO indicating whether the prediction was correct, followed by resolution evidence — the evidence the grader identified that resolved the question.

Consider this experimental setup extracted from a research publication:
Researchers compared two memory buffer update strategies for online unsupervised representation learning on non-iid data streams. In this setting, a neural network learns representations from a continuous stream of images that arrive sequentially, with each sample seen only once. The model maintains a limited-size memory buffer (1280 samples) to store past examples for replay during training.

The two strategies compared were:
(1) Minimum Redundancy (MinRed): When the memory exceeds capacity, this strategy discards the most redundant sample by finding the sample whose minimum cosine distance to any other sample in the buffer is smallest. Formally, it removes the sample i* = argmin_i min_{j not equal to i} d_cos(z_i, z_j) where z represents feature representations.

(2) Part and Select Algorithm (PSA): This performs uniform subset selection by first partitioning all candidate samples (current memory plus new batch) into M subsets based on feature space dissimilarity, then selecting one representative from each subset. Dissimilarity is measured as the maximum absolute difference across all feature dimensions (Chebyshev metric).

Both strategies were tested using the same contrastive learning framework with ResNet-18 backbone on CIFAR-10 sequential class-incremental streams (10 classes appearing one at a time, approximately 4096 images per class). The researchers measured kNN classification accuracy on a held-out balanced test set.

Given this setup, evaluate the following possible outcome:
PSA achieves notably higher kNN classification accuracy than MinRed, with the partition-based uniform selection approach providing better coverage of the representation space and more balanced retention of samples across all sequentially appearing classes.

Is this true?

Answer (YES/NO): YES